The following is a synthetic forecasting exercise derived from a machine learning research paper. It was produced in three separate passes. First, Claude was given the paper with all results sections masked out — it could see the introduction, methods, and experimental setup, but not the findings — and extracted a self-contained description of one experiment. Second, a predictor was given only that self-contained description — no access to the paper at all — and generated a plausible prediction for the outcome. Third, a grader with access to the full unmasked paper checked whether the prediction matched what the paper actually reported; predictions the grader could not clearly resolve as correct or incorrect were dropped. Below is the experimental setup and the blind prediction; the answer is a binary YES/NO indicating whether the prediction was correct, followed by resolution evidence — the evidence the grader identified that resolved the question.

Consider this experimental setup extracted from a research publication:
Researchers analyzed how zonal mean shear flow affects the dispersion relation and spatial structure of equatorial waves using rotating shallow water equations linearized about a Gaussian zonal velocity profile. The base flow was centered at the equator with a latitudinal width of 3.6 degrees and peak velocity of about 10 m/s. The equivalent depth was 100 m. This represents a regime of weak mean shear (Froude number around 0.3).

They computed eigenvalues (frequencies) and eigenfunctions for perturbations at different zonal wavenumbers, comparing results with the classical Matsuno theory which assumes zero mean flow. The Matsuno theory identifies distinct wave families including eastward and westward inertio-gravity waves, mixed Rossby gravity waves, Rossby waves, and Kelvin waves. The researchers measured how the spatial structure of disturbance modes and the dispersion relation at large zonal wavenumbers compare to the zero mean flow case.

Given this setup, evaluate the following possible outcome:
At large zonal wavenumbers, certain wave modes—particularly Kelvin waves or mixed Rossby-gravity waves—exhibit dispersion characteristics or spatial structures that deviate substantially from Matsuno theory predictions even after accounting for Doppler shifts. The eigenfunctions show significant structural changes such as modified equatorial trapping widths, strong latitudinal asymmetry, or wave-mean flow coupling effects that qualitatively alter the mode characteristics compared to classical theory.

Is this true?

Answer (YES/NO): YES